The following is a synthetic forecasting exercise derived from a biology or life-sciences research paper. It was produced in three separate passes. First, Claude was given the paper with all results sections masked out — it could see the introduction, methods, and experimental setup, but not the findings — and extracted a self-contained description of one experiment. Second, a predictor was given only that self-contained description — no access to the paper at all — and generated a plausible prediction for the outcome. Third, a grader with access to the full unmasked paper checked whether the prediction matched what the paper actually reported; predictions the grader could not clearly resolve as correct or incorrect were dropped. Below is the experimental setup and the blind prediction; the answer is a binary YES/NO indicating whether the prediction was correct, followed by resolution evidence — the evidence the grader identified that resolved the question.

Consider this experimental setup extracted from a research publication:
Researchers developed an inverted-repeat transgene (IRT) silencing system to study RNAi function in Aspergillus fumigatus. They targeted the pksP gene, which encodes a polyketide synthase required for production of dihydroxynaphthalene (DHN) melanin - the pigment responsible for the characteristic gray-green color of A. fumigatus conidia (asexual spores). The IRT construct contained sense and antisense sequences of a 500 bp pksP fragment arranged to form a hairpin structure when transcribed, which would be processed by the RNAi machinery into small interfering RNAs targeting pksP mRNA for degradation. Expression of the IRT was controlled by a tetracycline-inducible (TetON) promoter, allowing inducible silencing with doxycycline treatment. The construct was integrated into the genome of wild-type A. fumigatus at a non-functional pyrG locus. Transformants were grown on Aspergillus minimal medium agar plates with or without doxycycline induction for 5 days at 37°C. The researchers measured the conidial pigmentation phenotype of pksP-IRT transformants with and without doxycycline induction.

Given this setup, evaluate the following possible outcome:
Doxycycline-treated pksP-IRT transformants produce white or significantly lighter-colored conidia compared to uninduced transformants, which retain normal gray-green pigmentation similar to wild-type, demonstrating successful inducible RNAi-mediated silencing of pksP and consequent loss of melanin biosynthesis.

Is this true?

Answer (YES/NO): YES